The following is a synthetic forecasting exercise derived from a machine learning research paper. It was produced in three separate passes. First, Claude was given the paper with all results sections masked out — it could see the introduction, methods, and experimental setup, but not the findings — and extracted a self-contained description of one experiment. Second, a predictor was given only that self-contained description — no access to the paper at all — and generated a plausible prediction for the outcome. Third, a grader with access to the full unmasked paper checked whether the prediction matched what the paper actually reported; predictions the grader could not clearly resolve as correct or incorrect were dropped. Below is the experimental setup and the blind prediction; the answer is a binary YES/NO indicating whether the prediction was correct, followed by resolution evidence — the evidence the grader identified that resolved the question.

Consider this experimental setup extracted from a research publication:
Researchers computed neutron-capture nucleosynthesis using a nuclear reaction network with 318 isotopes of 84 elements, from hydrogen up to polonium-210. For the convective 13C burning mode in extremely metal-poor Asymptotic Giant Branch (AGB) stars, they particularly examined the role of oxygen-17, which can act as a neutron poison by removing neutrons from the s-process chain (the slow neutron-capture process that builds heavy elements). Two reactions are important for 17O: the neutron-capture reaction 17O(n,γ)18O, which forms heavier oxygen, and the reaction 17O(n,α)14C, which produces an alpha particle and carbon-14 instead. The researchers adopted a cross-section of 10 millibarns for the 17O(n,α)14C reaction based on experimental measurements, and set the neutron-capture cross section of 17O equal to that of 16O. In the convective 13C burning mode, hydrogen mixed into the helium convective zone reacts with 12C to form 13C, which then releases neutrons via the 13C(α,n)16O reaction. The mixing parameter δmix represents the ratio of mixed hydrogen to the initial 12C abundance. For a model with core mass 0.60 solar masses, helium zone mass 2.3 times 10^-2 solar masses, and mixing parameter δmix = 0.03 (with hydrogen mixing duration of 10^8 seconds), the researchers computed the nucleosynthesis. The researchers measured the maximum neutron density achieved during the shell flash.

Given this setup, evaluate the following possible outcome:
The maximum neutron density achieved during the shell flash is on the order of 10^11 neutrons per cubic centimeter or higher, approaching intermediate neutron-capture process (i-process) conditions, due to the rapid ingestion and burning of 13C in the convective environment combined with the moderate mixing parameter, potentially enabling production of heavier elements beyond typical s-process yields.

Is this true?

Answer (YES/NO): YES